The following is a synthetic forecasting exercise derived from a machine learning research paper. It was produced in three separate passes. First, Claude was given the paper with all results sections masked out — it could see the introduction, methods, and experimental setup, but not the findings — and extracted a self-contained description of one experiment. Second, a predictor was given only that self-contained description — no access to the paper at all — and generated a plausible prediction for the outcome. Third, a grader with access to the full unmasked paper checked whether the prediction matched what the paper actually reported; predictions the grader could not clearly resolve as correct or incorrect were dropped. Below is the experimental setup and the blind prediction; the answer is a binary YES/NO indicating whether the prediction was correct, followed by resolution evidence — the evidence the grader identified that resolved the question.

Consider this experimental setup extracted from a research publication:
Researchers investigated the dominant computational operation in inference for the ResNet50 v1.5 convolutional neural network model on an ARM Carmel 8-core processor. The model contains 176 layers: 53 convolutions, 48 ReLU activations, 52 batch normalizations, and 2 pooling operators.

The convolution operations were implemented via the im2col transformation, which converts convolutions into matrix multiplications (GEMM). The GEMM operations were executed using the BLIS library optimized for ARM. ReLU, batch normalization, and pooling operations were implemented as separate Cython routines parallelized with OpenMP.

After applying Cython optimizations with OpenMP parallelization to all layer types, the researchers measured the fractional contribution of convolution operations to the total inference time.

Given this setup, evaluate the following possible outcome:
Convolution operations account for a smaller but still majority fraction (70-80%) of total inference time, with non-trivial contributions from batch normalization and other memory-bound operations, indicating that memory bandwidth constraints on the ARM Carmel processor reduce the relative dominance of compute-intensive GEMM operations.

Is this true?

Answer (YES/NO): NO